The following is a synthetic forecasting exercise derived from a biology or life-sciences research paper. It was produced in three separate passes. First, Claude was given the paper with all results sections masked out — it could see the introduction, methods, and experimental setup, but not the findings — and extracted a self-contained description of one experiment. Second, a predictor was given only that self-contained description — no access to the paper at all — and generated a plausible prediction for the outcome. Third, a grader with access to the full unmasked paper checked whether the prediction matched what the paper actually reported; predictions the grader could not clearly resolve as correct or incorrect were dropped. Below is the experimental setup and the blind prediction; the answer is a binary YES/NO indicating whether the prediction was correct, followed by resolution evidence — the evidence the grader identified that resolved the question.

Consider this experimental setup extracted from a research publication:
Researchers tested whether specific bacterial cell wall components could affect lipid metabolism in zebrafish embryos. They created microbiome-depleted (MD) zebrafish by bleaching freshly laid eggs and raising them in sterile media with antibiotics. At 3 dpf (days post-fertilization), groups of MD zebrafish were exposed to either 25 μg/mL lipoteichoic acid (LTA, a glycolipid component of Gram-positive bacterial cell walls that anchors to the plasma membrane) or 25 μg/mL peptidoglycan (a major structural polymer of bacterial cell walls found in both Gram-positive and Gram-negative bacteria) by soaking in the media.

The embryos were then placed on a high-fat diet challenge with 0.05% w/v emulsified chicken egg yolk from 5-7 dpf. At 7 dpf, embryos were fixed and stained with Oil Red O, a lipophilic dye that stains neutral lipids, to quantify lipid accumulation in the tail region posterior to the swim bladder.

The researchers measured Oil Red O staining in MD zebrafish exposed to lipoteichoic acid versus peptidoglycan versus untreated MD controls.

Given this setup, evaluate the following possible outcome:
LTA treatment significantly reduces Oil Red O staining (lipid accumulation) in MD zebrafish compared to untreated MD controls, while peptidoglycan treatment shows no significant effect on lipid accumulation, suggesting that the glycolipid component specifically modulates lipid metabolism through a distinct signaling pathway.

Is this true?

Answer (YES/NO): NO